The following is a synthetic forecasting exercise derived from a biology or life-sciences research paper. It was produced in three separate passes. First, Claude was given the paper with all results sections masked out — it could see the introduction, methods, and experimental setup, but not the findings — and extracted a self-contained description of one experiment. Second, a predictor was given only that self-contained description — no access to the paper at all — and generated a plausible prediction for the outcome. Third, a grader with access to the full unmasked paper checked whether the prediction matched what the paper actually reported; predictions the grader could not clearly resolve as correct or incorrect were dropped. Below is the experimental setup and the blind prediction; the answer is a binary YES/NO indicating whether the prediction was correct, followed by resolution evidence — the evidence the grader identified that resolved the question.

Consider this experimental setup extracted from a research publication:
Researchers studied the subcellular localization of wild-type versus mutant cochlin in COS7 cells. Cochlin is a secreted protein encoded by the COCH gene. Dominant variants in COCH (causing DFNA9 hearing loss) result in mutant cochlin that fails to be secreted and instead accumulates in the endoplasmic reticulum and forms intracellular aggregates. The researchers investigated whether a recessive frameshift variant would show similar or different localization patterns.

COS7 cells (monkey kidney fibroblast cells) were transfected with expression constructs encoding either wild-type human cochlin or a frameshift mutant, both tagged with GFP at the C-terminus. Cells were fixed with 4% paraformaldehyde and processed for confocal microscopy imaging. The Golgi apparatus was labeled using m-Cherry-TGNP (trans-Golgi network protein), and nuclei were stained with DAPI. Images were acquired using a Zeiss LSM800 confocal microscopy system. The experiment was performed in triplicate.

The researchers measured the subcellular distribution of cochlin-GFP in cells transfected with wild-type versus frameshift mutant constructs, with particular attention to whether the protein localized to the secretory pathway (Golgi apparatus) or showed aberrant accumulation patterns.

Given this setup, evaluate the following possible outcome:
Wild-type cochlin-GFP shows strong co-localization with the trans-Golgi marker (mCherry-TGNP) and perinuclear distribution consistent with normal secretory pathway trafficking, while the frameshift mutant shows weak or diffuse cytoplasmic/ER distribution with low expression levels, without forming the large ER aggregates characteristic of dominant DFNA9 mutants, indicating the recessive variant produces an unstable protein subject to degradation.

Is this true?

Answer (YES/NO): NO